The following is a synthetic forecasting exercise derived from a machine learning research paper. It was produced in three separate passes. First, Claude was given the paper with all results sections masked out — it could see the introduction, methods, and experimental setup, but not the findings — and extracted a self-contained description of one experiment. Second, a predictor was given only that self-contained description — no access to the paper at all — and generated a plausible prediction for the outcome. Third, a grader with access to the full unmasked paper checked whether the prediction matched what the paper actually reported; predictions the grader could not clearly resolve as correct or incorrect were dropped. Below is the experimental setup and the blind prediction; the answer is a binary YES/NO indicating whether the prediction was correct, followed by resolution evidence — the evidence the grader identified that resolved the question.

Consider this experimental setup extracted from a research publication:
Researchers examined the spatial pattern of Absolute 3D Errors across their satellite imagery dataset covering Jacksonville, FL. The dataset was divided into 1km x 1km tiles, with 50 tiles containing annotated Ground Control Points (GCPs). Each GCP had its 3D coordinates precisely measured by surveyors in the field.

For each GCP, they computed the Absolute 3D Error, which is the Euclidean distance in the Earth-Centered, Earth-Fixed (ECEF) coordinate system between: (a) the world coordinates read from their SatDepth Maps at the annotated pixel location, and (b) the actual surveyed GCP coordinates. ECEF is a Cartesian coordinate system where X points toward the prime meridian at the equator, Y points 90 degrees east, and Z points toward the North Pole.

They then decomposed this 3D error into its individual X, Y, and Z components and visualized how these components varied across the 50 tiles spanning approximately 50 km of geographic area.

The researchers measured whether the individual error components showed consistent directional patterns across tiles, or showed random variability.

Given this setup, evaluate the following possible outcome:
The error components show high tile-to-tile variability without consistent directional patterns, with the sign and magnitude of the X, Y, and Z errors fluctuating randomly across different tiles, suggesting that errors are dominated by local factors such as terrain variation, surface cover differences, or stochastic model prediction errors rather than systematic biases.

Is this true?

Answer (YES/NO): NO